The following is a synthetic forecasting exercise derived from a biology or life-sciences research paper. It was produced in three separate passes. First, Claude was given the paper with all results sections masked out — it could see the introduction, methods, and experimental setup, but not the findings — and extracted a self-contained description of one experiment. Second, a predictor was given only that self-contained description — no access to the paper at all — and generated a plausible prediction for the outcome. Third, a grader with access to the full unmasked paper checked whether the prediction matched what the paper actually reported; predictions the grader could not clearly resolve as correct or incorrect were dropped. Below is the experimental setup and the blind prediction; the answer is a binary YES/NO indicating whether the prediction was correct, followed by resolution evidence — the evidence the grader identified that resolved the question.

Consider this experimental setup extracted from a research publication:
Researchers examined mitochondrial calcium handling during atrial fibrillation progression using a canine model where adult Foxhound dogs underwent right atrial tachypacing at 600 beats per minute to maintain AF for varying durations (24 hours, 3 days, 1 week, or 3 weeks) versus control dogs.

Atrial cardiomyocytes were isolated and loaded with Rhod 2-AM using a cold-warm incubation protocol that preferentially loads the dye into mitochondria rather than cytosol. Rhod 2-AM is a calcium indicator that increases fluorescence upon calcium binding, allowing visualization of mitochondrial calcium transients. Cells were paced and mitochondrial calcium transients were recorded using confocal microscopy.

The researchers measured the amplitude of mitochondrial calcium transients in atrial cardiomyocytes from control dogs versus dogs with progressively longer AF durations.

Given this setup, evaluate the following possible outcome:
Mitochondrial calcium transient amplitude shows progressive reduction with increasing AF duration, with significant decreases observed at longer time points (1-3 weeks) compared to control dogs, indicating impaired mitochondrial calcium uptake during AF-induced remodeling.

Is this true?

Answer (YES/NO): NO